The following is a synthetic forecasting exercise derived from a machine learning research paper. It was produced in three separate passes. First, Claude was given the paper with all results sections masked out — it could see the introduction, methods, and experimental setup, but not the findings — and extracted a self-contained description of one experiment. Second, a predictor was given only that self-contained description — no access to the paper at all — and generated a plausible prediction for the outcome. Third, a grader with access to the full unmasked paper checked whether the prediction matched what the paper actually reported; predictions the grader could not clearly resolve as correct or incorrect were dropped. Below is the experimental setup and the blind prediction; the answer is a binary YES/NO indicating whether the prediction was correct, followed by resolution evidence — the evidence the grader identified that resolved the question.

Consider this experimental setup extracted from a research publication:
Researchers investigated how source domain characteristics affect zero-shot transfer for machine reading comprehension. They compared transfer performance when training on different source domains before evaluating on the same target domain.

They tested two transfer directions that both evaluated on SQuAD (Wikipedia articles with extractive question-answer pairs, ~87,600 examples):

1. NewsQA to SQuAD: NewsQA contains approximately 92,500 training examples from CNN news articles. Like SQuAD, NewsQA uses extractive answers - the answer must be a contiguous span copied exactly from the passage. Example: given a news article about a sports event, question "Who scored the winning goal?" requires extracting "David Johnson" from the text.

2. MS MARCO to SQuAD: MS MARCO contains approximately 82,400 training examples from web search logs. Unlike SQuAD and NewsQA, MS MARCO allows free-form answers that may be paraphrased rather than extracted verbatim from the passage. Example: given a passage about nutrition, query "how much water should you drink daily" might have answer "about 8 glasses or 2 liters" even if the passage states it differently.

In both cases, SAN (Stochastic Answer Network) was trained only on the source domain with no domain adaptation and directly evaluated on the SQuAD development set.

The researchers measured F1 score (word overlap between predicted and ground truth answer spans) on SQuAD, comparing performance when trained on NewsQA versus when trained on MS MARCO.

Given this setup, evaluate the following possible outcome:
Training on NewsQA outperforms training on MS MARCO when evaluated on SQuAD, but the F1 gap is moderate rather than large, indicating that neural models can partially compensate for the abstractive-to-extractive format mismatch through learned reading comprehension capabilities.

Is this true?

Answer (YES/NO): NO